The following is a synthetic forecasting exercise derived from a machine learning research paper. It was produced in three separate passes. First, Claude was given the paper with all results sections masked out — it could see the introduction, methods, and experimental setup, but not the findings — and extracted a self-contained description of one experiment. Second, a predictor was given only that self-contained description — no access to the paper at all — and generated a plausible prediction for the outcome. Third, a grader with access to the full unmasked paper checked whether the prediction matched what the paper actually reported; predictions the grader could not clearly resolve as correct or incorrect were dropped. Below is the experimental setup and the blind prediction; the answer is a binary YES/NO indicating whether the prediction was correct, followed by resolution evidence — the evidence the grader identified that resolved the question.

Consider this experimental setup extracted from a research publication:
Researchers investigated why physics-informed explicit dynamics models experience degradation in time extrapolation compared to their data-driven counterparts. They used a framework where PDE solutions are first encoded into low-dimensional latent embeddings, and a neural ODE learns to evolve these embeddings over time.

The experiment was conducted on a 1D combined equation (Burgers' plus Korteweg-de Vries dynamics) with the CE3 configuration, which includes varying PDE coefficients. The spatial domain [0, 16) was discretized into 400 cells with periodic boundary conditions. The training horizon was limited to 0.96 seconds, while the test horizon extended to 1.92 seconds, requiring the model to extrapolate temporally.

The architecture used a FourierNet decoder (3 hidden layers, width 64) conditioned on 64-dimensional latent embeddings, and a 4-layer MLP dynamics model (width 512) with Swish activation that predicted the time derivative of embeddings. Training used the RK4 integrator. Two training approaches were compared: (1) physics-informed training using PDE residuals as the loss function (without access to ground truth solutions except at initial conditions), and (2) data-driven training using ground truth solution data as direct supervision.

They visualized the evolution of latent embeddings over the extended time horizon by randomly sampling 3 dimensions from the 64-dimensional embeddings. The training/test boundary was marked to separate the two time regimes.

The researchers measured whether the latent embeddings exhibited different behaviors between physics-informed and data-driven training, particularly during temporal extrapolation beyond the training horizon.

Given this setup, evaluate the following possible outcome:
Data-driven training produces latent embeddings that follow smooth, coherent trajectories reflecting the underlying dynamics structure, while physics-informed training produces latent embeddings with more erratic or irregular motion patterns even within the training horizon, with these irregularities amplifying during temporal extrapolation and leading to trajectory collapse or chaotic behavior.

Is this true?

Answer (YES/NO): NO